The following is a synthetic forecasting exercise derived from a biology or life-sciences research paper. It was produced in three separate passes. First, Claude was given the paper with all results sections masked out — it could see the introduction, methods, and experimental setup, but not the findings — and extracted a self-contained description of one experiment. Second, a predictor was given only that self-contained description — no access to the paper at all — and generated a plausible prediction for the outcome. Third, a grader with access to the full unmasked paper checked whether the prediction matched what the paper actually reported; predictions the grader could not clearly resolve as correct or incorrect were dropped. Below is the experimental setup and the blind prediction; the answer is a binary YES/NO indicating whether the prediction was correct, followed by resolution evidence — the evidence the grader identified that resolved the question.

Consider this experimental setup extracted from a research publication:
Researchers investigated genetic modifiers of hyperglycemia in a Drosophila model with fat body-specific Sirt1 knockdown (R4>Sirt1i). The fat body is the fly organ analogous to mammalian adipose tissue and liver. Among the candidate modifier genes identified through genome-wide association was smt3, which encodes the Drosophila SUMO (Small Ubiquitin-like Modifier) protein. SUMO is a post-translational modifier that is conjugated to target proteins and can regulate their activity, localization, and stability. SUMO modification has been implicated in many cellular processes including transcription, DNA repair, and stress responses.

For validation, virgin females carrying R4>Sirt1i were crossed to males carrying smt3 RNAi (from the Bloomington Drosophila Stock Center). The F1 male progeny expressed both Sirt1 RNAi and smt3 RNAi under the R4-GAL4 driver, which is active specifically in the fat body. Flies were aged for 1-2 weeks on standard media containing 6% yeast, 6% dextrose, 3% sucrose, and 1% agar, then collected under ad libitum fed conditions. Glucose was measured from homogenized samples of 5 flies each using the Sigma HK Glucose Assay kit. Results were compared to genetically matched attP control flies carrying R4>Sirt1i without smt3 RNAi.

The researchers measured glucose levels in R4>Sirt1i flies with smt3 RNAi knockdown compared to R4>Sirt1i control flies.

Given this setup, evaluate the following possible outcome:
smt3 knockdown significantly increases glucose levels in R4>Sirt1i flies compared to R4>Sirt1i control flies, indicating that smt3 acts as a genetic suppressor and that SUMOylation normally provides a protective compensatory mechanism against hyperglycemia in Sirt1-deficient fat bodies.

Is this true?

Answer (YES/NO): NO